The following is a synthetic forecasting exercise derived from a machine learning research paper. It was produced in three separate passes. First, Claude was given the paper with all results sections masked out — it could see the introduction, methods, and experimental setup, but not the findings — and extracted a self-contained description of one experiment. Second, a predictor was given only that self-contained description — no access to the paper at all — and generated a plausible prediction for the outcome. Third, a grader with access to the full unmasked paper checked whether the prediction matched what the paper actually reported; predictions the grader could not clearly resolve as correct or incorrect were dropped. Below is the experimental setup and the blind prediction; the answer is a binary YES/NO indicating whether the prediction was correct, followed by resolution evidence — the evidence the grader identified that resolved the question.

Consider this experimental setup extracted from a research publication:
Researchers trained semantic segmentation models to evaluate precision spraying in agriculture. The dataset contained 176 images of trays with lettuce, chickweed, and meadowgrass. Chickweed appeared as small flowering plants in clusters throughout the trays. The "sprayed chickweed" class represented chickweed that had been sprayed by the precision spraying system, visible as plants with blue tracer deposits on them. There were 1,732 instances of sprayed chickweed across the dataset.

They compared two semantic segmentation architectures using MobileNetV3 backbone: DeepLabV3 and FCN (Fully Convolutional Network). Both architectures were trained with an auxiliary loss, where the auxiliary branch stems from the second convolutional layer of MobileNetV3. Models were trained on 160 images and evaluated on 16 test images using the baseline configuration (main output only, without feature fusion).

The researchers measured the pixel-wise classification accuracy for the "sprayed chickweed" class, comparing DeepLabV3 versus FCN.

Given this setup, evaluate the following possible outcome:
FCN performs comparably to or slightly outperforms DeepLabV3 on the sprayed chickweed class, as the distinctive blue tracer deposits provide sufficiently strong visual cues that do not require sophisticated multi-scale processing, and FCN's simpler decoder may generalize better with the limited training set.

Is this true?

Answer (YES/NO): NO